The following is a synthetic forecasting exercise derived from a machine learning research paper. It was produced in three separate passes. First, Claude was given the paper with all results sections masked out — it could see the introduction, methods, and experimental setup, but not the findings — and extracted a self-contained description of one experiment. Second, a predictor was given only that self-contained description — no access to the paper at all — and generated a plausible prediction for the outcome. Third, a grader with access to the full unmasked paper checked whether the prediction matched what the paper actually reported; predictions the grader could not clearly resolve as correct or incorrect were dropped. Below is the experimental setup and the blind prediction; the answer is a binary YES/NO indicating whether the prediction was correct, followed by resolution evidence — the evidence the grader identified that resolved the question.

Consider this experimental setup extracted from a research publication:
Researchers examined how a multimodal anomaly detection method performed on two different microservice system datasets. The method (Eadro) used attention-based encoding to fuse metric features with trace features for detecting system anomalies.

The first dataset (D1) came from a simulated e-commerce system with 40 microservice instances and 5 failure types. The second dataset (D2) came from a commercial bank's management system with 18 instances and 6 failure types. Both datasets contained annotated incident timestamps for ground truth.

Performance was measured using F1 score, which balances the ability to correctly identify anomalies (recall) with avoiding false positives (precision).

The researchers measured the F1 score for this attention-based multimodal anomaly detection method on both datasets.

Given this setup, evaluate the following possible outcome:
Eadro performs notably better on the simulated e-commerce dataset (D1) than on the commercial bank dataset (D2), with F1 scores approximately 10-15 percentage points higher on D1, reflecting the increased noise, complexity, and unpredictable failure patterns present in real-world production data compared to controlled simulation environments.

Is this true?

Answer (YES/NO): NO